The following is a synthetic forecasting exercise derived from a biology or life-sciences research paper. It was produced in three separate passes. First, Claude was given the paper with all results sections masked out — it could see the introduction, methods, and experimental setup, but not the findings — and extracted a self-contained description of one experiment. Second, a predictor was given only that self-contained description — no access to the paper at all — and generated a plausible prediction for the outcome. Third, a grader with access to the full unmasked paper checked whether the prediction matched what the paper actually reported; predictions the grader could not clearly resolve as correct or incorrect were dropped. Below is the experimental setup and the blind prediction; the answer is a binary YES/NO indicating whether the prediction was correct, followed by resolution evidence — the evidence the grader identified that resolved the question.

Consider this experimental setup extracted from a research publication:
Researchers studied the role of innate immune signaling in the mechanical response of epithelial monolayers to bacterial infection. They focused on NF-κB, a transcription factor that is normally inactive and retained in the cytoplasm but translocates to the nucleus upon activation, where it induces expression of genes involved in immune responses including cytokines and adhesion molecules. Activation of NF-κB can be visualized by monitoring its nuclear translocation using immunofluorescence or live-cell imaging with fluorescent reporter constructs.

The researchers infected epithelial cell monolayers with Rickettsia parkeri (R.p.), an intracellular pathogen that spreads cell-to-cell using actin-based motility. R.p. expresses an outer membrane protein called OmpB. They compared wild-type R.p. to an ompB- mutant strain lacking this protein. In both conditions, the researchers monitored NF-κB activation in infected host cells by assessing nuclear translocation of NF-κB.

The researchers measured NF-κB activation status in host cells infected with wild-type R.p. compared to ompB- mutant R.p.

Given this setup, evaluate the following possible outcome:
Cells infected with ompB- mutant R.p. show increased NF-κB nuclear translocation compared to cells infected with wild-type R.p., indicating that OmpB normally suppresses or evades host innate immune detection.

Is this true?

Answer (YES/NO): YES